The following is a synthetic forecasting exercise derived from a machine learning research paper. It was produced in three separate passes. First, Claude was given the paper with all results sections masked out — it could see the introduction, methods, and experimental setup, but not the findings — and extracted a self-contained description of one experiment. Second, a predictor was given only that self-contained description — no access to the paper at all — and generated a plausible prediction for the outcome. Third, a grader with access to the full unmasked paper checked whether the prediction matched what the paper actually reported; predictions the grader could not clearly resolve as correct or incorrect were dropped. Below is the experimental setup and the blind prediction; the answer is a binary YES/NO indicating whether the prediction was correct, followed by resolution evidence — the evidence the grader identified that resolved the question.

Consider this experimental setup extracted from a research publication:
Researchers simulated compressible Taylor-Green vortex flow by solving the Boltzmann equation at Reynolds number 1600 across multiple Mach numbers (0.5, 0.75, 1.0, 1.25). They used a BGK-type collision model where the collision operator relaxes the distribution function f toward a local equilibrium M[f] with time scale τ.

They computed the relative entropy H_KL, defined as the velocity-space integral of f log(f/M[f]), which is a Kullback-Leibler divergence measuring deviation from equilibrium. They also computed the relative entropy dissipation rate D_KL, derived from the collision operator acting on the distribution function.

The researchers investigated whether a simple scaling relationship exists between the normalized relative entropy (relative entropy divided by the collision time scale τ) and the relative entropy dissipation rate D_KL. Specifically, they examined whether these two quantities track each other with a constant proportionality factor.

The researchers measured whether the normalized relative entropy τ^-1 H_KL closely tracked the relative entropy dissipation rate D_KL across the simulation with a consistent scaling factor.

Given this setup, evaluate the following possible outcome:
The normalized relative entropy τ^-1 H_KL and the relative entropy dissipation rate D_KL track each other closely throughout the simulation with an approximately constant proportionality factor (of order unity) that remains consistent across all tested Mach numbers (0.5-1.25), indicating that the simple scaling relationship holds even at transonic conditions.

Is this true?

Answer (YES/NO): YES